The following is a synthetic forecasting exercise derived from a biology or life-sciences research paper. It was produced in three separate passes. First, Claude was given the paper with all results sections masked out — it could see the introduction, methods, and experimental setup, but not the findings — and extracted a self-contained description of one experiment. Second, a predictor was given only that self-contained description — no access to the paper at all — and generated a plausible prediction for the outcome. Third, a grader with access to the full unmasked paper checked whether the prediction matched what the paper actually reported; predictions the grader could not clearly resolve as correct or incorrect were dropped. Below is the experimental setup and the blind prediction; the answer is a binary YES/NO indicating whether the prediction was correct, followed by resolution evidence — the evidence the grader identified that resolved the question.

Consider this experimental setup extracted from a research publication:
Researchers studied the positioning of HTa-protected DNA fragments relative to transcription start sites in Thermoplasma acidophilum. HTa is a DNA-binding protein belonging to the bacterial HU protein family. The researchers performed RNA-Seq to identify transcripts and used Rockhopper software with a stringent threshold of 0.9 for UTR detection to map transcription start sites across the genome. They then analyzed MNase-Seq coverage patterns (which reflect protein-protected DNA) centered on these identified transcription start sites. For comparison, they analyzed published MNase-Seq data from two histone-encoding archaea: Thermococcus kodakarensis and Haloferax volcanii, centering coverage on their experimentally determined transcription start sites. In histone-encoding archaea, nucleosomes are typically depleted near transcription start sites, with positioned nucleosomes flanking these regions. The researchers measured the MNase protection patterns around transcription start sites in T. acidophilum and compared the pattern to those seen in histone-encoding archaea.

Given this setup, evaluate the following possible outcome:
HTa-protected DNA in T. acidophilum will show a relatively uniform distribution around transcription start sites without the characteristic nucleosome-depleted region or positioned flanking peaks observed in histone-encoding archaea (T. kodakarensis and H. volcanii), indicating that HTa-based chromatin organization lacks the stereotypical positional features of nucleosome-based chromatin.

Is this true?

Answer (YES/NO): NO